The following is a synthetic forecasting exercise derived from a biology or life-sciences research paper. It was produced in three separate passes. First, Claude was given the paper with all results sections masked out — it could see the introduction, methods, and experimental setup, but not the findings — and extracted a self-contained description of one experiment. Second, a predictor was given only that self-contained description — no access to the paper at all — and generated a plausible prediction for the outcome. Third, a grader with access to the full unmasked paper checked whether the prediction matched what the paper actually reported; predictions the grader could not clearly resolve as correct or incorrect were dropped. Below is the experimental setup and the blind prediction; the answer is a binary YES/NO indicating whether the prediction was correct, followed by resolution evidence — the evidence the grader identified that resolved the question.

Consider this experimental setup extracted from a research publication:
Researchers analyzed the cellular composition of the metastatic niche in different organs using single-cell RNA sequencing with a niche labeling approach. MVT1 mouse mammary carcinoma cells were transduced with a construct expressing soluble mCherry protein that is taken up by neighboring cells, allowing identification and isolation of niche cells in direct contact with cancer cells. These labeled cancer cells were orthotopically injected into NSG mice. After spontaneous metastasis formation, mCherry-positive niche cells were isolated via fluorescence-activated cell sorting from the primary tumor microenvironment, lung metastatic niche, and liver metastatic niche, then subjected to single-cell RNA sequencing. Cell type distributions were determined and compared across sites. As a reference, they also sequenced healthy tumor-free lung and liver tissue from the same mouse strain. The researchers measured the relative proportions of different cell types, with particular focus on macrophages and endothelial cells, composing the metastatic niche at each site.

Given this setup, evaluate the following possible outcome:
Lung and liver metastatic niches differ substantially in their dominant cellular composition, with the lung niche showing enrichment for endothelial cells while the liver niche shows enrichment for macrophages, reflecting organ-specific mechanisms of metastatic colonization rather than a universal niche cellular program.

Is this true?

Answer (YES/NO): NO